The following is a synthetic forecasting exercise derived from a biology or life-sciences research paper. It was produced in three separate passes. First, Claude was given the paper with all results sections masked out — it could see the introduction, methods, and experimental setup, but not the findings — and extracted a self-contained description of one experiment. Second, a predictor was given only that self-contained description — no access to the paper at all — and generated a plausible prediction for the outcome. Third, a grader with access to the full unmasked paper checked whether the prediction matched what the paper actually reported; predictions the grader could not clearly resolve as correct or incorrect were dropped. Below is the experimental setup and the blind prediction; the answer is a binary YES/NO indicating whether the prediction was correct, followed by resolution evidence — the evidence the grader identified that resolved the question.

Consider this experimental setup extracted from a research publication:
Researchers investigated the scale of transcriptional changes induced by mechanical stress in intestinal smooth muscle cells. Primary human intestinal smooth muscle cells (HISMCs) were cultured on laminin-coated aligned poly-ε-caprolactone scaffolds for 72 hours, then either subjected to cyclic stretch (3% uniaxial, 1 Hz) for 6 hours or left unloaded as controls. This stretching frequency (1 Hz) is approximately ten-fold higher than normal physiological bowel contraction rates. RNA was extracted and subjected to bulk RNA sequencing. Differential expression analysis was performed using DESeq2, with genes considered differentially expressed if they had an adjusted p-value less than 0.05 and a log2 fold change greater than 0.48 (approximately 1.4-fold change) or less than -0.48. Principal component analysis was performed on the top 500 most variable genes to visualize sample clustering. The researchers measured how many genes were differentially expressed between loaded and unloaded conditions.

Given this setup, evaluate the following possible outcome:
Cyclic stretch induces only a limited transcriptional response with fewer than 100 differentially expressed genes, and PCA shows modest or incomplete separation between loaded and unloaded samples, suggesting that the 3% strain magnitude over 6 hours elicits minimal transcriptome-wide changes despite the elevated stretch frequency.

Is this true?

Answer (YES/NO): NO